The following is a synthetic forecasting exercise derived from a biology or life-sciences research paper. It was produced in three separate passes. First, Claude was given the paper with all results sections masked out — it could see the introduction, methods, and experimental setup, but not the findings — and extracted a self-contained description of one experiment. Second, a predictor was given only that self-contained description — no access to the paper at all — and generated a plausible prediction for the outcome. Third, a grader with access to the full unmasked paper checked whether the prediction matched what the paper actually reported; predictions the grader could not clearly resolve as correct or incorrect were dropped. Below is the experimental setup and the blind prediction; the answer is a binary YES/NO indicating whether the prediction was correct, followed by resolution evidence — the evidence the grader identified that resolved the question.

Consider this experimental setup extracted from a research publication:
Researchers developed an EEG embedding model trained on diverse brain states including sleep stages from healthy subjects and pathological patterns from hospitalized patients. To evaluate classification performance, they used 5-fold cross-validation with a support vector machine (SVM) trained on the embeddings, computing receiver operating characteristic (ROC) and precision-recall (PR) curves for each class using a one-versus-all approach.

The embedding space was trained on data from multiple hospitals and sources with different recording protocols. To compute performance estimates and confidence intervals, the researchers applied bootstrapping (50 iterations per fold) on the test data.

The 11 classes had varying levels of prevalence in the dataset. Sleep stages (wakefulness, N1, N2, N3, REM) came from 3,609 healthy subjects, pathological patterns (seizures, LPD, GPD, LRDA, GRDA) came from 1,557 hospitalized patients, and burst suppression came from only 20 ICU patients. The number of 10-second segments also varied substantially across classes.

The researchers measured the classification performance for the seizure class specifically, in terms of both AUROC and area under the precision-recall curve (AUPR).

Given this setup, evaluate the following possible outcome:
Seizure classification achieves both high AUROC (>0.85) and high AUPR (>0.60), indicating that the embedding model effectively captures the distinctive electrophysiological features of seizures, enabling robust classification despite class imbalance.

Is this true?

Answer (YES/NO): NO